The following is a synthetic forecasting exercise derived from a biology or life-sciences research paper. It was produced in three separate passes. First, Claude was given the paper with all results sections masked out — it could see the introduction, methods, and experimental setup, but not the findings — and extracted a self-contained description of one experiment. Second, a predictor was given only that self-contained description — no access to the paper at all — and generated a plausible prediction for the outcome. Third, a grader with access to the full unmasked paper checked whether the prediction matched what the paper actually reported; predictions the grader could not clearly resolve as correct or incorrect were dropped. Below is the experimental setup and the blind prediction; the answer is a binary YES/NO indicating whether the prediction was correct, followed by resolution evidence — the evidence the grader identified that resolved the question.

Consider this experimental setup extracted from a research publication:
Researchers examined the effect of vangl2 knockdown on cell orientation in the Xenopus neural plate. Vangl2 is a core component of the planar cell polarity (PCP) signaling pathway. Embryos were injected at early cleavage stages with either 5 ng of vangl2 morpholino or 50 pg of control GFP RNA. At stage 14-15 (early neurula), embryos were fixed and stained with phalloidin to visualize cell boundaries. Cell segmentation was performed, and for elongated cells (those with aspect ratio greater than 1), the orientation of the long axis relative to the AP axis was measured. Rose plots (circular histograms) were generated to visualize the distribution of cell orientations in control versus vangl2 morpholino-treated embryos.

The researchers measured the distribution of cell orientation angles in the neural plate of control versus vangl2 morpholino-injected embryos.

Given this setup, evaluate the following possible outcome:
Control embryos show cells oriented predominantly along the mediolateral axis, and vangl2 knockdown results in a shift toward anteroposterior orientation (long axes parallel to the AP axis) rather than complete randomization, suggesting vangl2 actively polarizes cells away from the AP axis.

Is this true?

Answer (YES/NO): NO